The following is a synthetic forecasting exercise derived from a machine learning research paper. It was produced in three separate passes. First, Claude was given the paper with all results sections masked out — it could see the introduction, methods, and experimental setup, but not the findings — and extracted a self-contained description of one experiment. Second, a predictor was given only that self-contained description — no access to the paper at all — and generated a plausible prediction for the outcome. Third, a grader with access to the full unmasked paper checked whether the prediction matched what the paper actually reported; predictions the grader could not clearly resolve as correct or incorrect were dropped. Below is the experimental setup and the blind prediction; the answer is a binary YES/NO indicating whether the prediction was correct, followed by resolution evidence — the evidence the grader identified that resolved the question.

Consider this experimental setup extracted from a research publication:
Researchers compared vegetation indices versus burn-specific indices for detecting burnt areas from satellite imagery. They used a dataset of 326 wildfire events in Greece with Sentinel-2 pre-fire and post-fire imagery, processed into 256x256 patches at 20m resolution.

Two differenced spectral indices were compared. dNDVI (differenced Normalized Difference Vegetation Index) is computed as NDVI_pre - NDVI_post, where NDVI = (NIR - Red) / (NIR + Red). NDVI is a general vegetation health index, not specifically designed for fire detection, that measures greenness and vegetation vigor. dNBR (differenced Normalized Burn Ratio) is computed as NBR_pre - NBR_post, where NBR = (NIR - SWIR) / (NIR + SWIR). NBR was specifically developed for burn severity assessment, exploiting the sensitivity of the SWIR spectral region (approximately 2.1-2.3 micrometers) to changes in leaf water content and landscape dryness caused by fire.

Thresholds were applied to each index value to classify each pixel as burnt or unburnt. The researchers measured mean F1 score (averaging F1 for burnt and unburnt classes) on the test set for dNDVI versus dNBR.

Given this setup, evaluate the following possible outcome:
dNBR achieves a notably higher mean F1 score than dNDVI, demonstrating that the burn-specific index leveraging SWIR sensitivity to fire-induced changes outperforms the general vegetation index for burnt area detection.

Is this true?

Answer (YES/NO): NO